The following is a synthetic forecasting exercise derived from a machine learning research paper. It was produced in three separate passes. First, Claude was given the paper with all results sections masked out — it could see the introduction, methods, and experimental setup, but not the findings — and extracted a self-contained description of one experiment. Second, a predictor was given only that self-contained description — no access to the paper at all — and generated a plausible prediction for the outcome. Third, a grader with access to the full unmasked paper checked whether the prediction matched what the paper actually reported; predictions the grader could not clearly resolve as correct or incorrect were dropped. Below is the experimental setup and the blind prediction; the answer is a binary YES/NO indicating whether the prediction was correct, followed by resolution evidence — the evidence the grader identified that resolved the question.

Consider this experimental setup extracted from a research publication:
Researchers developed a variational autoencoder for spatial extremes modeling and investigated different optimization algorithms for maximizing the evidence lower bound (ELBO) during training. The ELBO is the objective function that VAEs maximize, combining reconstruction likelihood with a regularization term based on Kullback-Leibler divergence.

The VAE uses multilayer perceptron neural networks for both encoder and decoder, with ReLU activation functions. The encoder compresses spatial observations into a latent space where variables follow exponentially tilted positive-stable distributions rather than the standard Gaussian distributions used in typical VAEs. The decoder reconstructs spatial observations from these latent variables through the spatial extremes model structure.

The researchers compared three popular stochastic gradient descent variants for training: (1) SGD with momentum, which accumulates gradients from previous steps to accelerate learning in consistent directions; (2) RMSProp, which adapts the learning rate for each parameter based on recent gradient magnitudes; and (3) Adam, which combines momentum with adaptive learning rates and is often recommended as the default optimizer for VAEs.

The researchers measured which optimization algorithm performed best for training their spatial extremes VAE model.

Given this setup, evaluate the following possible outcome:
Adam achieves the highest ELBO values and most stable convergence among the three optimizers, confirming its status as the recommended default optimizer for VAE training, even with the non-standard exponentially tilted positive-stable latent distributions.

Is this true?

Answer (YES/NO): NO